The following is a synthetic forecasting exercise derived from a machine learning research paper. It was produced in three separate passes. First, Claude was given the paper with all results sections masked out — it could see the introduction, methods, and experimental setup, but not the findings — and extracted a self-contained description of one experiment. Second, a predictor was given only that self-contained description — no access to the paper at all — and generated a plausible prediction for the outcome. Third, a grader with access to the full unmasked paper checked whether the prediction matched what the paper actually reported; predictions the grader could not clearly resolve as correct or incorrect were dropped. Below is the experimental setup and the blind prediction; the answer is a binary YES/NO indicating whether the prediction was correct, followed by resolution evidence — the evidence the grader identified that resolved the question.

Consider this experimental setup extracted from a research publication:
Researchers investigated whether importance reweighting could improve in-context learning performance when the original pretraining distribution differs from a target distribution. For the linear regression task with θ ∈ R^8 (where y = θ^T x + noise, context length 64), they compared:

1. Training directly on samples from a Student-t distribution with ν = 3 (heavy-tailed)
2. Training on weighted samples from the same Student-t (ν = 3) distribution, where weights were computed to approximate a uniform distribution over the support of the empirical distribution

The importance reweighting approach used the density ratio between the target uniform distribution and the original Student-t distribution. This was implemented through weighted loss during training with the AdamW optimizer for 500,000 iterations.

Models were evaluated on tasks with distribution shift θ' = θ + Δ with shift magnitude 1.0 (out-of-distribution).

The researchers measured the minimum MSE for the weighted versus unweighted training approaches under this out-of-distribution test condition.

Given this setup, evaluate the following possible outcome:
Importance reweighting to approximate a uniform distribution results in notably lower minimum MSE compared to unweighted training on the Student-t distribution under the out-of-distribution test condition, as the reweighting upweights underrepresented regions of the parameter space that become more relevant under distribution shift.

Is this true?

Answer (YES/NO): NO